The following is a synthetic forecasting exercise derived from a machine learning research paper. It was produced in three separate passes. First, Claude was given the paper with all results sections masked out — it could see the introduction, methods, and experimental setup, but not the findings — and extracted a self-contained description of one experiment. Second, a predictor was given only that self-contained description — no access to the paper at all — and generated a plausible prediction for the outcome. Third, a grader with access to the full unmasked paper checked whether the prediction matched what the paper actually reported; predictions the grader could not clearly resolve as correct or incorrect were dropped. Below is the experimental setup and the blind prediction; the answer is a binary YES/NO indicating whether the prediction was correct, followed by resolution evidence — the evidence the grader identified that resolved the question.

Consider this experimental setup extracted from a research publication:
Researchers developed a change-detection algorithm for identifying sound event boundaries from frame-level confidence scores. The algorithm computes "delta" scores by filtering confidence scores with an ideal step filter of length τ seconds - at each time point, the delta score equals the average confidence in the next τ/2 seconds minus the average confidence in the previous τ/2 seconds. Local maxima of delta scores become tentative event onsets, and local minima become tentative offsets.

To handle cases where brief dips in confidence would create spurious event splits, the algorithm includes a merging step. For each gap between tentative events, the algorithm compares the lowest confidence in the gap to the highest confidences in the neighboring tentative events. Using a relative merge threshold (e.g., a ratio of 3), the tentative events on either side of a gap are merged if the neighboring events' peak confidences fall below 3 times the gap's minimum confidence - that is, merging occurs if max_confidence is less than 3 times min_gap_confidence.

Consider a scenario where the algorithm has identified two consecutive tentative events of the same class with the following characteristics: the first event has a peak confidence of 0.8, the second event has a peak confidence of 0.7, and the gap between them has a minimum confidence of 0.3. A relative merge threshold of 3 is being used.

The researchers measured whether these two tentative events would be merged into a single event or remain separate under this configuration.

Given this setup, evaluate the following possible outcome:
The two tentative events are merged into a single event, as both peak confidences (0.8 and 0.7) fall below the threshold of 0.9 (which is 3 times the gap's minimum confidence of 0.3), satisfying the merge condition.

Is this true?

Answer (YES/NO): YES